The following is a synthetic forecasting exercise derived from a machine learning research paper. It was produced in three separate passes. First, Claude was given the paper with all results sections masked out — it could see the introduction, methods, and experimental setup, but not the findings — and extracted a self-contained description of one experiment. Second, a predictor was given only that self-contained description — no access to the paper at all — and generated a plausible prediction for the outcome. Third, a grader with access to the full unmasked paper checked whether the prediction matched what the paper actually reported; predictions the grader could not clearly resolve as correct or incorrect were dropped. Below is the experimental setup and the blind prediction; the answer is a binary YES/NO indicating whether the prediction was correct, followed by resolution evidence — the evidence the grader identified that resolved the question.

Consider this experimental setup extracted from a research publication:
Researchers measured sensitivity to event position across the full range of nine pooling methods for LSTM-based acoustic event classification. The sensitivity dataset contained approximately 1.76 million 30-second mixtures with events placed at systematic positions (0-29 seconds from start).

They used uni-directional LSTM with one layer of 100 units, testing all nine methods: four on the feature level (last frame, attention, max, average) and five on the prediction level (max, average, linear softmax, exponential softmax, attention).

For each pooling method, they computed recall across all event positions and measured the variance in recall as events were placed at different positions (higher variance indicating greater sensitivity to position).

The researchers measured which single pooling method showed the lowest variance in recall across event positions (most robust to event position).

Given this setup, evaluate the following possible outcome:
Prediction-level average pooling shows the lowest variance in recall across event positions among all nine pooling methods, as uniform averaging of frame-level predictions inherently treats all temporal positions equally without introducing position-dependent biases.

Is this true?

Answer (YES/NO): NO